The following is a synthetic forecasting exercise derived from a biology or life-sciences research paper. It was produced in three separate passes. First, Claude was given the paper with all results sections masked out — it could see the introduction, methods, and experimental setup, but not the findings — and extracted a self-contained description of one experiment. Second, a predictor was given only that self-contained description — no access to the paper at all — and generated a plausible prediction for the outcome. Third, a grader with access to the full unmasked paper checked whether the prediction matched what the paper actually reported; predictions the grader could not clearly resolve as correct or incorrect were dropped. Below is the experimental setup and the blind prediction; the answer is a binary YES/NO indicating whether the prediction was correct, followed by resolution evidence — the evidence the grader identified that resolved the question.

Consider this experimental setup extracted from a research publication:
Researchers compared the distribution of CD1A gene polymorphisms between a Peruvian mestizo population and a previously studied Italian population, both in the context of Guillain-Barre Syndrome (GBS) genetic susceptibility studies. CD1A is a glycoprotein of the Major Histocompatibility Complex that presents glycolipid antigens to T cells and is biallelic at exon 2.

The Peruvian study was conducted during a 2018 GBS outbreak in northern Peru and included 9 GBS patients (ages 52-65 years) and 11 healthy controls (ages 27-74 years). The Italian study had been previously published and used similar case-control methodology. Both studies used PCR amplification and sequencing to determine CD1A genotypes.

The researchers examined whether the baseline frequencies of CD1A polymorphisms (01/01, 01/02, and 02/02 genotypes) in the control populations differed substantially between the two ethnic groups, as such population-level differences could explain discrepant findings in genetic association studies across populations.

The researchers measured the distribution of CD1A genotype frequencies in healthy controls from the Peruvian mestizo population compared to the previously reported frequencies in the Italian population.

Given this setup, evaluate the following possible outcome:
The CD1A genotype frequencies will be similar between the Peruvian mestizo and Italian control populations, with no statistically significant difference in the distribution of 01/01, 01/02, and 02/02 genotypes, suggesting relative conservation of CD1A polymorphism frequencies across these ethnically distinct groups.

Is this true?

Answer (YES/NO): NO